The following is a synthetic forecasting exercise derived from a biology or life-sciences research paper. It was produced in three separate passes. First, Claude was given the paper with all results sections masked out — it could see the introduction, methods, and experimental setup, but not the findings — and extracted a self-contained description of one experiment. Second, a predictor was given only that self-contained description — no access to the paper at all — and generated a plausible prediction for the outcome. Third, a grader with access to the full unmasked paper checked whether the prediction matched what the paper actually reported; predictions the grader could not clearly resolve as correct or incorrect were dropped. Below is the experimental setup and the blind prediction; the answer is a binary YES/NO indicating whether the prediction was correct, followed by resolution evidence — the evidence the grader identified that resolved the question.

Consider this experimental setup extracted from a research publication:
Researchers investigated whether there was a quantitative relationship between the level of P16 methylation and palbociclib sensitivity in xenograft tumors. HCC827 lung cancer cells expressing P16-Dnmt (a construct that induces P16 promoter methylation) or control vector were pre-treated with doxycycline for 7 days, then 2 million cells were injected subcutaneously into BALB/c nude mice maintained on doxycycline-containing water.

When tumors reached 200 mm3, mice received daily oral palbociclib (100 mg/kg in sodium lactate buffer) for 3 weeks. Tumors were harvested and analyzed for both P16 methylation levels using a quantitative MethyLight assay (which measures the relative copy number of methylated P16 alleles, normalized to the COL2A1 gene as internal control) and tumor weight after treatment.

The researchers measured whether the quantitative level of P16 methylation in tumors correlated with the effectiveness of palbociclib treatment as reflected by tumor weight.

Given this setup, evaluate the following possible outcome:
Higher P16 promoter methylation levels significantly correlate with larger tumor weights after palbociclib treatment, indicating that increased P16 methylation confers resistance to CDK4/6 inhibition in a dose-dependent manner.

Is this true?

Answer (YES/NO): NO